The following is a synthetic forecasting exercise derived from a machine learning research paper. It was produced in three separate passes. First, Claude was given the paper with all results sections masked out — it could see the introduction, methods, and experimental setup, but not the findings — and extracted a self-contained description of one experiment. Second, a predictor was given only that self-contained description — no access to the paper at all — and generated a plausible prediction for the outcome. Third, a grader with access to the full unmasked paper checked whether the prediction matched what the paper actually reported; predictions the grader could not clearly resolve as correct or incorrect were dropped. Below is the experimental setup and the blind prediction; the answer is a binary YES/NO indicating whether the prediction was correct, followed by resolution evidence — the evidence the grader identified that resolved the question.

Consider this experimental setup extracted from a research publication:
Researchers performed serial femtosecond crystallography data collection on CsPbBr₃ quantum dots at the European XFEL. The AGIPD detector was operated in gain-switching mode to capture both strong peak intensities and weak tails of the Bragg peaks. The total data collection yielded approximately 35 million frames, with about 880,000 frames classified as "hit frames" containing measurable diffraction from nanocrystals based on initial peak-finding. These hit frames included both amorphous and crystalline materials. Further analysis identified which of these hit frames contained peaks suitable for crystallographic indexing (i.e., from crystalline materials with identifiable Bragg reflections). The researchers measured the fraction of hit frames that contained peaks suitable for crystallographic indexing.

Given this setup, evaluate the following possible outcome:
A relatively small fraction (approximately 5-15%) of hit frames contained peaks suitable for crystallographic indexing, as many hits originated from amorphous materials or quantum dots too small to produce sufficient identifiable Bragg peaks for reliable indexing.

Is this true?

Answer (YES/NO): YES